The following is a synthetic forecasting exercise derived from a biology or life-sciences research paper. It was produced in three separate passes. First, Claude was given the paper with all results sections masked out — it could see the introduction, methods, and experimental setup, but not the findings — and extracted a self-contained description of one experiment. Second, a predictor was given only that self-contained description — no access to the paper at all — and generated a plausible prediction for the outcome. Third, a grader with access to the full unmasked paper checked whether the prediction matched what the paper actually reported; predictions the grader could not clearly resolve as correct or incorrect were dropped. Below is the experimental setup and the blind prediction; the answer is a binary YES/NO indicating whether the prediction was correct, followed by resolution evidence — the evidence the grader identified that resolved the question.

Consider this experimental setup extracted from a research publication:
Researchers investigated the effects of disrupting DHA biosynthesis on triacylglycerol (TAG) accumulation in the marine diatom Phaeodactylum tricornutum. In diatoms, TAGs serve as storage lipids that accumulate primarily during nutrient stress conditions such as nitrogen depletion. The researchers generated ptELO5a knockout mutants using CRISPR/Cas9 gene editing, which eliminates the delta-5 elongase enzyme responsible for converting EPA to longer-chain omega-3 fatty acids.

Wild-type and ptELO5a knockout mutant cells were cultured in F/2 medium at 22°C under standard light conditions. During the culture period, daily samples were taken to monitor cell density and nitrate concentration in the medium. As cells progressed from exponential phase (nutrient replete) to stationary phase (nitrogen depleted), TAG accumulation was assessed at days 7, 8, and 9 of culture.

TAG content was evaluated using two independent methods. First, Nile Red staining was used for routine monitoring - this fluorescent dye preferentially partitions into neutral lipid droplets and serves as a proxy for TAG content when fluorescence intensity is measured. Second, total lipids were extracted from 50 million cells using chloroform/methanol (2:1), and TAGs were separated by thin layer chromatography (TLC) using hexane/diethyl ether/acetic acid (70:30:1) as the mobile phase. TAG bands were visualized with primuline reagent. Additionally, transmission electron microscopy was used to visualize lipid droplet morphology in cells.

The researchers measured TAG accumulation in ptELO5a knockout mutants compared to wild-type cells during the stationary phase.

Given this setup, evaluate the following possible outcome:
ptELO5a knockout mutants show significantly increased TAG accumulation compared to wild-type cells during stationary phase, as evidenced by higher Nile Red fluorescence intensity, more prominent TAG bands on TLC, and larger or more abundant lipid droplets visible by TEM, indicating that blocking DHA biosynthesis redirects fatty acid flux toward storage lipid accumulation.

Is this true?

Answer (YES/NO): NO